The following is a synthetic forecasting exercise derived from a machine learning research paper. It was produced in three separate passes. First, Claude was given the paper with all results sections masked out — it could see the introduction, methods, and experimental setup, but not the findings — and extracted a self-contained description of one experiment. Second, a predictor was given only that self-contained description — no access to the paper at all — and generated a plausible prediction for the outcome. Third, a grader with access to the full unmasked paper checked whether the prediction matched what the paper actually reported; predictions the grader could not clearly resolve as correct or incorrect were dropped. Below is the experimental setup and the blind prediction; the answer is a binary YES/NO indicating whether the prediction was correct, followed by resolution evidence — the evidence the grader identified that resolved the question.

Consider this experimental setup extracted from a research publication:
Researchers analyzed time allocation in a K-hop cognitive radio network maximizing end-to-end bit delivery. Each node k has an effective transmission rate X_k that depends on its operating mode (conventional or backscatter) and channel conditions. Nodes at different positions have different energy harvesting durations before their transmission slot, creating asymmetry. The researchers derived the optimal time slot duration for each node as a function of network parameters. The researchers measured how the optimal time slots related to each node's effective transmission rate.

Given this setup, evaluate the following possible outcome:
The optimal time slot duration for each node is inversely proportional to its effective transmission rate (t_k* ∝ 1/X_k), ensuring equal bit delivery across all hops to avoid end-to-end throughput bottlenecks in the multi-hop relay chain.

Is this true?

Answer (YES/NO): YES